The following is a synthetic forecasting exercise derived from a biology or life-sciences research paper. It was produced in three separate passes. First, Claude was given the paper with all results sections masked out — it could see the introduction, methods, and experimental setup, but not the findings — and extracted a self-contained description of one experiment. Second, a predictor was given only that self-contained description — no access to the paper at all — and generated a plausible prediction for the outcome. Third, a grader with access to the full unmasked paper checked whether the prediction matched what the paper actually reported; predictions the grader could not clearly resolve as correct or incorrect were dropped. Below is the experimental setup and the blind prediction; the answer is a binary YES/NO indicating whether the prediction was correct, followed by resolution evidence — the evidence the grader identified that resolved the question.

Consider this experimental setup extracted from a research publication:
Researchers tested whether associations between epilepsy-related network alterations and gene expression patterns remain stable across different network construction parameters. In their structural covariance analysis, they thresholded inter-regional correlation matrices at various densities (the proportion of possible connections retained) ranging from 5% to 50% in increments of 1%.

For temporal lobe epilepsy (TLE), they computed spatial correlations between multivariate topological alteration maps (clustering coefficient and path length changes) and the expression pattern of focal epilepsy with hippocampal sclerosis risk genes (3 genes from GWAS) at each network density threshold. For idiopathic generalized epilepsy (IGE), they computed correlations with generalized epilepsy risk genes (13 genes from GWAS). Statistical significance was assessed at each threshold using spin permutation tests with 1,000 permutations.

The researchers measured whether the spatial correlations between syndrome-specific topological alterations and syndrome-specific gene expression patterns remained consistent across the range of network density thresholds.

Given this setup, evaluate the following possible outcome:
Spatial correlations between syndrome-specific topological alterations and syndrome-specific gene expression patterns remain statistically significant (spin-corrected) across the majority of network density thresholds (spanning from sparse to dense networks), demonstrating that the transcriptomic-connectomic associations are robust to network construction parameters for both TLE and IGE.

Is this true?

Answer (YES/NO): NO